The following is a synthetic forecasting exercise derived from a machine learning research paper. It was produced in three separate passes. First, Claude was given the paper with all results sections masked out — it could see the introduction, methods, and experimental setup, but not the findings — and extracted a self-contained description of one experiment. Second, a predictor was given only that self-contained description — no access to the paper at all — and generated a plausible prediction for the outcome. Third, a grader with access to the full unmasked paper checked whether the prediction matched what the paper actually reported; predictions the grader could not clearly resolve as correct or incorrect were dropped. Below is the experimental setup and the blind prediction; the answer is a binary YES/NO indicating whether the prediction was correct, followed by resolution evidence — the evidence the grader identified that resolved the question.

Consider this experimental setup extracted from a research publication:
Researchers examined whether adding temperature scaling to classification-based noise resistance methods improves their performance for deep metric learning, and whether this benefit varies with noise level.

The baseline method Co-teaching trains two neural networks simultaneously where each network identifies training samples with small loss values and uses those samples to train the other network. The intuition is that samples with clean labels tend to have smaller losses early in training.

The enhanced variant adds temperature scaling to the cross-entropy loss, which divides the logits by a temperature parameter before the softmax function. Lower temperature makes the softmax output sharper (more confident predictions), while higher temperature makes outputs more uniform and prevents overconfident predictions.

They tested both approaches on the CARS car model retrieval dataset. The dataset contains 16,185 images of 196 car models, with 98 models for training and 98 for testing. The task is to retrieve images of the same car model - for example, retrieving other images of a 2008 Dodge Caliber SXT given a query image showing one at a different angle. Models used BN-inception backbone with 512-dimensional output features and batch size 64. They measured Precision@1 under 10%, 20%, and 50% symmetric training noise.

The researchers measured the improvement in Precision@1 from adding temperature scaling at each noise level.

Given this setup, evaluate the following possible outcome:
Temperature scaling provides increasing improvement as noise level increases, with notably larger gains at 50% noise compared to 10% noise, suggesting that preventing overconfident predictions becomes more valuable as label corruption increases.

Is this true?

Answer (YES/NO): YES